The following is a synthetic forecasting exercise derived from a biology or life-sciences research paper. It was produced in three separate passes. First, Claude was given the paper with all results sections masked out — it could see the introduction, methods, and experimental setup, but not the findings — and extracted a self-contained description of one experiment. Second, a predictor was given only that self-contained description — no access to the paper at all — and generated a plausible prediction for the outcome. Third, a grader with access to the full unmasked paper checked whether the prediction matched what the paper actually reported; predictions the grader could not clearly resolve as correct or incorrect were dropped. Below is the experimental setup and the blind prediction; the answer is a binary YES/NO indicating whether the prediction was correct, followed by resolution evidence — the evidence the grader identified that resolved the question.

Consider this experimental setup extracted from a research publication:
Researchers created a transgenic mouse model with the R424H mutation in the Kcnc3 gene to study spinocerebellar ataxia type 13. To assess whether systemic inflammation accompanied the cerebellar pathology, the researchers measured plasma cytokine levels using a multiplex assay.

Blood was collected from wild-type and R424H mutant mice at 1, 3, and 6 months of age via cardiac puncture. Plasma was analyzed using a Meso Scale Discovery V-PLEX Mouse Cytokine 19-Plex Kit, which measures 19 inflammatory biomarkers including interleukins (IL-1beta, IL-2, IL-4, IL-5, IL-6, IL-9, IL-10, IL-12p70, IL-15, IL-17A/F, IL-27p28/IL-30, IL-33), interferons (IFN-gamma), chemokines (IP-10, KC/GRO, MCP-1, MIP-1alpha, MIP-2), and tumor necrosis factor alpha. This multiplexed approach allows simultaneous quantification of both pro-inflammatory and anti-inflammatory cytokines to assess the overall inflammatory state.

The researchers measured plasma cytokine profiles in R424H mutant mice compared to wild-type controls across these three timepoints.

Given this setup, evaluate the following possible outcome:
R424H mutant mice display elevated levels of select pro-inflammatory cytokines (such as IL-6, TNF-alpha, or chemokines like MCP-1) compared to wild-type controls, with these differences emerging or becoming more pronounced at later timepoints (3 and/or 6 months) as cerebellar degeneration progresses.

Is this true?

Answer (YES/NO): NO